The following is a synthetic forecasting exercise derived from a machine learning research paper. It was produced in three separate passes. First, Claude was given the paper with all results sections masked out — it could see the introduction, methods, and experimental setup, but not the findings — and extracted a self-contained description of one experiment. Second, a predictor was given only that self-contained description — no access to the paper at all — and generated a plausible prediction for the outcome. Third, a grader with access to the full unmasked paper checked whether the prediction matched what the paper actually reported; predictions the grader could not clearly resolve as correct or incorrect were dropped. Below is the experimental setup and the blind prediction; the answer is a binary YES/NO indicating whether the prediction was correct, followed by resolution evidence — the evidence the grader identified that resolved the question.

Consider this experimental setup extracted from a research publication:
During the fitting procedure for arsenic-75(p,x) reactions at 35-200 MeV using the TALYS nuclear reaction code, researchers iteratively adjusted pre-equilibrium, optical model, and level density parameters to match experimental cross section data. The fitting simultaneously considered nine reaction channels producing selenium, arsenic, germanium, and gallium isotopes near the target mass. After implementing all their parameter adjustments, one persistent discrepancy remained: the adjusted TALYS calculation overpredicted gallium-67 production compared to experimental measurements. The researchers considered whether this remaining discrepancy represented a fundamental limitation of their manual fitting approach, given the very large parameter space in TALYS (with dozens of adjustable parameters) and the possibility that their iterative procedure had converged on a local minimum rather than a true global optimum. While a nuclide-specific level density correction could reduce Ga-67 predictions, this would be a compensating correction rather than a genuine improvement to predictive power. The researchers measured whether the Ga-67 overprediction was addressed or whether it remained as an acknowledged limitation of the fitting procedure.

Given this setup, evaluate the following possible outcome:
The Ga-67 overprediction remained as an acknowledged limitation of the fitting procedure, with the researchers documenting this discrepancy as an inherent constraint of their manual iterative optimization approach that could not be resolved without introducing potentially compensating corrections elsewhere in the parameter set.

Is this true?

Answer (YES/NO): YES